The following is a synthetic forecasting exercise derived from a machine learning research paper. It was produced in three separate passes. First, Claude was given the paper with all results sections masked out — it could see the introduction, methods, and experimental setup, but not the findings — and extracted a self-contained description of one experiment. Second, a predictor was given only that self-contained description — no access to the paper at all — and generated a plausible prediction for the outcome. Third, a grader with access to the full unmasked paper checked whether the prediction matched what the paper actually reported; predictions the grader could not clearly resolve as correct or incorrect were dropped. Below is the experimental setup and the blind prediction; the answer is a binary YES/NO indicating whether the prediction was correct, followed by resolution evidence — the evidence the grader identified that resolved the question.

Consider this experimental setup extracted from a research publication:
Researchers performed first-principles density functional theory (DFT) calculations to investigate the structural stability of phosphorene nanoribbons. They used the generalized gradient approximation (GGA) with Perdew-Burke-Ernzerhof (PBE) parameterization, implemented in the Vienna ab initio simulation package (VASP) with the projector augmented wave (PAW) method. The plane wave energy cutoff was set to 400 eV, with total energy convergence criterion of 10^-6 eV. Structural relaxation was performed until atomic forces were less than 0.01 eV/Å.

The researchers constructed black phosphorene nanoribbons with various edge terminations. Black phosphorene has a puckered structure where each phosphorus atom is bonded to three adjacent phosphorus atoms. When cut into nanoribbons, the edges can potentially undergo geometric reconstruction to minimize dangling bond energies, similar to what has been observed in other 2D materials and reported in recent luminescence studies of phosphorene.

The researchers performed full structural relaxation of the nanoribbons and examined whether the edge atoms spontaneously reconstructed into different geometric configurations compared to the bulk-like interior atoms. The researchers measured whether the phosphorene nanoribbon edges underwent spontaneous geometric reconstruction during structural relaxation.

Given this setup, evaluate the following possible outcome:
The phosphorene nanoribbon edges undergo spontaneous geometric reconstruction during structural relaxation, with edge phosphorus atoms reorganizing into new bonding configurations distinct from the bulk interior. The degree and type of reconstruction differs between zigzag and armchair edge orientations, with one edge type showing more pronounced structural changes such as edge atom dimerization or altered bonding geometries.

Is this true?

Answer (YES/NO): NO